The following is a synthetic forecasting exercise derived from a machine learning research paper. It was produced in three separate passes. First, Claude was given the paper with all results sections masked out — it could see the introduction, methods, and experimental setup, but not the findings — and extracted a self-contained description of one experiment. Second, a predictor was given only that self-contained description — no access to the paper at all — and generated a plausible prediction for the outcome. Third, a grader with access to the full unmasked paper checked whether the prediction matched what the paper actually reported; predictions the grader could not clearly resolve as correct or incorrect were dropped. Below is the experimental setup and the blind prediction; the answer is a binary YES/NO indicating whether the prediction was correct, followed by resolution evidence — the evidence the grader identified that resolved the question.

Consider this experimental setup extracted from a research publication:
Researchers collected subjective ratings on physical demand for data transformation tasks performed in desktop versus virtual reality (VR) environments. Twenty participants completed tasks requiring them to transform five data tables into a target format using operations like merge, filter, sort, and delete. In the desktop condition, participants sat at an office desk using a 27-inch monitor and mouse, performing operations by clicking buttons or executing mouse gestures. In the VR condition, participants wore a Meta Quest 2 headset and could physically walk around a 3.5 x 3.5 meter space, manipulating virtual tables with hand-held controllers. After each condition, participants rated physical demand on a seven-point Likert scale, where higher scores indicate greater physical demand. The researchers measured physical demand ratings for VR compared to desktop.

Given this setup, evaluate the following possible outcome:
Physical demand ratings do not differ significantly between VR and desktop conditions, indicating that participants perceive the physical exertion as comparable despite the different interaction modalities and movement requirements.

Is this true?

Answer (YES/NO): NO